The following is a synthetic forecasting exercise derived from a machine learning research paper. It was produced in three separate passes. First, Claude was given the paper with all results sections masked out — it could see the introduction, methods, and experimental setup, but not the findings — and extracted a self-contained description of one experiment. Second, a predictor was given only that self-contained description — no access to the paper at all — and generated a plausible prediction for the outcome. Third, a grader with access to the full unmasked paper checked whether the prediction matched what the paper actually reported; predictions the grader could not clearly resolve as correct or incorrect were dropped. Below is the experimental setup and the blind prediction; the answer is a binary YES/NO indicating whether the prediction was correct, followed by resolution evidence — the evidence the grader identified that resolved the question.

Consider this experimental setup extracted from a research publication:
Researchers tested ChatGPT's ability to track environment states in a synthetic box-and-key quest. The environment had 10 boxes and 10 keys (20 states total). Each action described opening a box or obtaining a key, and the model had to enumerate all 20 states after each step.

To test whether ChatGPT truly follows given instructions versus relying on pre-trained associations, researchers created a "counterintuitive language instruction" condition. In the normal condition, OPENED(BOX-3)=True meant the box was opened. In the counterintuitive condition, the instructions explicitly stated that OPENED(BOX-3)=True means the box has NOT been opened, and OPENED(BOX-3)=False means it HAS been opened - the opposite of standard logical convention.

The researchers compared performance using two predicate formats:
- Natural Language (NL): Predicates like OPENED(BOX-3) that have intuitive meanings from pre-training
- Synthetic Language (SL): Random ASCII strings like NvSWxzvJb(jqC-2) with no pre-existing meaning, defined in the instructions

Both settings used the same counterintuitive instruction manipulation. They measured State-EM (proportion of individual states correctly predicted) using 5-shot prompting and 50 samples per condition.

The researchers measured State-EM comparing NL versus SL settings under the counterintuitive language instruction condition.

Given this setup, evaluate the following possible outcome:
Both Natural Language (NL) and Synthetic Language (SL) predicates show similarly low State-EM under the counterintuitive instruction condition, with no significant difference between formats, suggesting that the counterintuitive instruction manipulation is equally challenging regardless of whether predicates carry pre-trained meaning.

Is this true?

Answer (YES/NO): NO